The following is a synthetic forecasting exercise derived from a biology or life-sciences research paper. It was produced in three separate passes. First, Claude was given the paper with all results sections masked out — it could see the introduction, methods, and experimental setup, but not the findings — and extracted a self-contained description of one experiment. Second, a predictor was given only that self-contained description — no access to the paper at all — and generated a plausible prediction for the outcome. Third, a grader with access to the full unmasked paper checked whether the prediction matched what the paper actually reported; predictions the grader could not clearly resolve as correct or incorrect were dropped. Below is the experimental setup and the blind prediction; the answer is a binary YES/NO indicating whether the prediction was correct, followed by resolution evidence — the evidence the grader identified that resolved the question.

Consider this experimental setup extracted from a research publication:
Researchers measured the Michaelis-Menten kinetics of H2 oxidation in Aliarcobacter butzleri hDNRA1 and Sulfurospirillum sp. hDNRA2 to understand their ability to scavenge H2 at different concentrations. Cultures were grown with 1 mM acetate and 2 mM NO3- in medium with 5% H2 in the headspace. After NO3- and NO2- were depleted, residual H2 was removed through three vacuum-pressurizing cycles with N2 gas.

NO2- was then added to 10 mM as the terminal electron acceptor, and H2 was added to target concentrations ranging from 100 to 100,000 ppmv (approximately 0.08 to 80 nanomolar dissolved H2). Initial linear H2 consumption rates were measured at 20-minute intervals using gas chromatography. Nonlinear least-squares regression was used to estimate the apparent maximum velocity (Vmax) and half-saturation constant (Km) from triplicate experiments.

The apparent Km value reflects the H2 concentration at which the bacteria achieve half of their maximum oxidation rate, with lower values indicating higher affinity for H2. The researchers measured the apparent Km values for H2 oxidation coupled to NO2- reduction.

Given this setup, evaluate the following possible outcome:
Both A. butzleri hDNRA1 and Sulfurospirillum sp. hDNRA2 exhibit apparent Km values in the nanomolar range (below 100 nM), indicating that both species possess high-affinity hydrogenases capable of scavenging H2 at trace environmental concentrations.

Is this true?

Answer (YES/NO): NO